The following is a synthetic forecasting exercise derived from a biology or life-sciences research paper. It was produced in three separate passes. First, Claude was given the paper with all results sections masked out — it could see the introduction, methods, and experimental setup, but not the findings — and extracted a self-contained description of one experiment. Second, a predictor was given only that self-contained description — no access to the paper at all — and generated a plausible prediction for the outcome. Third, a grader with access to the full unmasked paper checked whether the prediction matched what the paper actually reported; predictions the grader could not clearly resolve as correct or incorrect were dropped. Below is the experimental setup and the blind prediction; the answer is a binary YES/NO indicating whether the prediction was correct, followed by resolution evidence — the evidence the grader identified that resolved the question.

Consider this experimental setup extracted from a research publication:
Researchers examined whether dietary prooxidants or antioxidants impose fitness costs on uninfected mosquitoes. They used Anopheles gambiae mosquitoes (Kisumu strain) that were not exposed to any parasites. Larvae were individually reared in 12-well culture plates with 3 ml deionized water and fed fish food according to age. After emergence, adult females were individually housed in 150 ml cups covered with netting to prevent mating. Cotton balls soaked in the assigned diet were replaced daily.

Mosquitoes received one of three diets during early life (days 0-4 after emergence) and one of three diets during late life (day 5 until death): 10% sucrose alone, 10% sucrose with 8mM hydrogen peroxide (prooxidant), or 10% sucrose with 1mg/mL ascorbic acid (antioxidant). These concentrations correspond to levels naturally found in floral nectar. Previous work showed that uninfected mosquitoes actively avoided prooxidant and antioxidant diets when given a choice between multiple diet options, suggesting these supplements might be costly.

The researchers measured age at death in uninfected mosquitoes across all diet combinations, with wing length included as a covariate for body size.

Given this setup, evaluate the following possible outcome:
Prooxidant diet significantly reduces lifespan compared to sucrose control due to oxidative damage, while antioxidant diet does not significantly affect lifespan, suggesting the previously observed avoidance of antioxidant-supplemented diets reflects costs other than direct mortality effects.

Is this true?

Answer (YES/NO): NO